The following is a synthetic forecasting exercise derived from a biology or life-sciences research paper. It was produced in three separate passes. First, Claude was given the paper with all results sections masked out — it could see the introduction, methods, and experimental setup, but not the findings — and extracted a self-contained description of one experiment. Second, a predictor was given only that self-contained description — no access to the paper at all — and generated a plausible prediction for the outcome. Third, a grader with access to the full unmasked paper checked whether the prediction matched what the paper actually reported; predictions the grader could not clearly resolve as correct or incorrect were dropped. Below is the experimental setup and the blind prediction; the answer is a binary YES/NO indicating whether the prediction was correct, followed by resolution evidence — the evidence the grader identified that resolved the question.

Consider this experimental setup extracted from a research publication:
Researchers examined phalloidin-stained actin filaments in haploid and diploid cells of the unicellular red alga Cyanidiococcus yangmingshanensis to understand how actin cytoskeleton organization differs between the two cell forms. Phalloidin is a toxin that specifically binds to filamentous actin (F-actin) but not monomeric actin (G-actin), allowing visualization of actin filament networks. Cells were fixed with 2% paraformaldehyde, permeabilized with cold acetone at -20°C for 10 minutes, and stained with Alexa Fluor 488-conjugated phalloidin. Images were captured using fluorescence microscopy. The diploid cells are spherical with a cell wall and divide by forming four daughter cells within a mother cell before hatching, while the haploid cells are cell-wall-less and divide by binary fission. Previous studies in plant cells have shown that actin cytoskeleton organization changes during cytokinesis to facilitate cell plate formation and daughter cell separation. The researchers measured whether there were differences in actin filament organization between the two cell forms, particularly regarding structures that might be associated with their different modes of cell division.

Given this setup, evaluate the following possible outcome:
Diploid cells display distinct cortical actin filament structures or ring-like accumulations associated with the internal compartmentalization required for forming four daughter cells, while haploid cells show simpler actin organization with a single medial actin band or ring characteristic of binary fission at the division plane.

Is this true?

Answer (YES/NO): NO